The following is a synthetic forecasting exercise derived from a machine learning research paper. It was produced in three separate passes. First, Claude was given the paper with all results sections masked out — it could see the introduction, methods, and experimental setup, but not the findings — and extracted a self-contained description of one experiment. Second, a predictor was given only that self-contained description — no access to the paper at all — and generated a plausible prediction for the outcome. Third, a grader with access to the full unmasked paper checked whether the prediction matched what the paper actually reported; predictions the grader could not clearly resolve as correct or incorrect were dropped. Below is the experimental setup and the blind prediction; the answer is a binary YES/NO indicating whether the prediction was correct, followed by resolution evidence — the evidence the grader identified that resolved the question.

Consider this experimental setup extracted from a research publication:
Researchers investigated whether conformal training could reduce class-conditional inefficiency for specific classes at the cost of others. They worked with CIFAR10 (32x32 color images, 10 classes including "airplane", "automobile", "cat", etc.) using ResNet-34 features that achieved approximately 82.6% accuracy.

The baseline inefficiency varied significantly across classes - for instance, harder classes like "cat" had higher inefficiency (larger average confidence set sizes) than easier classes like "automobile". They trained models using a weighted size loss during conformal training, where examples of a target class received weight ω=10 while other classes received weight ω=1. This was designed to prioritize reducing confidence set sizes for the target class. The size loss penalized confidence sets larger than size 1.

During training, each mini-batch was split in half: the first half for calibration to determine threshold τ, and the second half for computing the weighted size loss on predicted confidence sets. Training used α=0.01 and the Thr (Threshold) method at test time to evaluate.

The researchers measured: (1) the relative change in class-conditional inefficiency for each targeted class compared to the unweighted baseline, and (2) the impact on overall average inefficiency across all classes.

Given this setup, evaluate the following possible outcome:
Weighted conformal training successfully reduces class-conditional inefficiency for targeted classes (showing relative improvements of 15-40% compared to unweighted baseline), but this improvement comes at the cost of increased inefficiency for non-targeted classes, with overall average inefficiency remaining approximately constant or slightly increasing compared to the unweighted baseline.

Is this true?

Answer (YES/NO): YES